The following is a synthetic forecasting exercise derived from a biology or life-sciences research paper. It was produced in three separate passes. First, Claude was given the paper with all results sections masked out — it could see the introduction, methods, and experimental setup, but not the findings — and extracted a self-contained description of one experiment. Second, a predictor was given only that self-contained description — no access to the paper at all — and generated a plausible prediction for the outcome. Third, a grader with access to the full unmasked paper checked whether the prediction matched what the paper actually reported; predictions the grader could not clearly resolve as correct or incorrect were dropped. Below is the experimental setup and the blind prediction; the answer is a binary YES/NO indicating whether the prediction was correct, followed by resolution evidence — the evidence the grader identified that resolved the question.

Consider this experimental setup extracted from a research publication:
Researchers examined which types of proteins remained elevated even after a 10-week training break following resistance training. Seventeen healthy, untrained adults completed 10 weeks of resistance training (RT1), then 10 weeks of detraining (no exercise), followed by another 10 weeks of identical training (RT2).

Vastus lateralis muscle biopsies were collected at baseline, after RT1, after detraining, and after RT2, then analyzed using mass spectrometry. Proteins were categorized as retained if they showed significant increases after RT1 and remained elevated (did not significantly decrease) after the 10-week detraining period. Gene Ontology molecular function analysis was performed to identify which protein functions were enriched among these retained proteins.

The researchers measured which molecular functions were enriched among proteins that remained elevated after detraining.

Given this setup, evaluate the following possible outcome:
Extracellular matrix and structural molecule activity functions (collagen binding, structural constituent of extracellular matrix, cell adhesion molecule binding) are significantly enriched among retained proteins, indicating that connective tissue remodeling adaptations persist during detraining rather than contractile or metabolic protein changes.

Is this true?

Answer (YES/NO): NO